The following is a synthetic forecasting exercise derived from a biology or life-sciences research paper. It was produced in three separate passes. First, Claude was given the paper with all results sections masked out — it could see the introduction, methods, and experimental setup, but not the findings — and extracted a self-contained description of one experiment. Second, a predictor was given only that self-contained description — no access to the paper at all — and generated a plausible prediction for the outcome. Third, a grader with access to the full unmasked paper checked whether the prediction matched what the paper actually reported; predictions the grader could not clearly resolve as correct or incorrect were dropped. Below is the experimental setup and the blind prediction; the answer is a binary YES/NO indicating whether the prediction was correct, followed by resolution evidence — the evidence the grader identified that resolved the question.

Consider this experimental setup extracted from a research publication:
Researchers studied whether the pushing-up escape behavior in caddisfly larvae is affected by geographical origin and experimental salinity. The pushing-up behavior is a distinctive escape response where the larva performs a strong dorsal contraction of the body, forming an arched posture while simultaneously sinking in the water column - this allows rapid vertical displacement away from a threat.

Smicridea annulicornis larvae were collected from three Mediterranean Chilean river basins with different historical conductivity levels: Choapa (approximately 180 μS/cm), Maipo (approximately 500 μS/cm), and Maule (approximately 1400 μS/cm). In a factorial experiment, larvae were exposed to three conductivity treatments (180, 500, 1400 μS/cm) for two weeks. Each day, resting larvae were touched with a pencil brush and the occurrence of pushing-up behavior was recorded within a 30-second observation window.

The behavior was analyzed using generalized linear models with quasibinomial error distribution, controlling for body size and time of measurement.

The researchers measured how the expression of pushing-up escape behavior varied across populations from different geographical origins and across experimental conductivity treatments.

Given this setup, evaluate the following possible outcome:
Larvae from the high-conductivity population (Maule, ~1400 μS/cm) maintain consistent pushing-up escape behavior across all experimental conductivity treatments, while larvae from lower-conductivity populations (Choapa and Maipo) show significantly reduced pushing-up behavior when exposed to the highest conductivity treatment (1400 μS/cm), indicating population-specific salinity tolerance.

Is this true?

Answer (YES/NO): NO